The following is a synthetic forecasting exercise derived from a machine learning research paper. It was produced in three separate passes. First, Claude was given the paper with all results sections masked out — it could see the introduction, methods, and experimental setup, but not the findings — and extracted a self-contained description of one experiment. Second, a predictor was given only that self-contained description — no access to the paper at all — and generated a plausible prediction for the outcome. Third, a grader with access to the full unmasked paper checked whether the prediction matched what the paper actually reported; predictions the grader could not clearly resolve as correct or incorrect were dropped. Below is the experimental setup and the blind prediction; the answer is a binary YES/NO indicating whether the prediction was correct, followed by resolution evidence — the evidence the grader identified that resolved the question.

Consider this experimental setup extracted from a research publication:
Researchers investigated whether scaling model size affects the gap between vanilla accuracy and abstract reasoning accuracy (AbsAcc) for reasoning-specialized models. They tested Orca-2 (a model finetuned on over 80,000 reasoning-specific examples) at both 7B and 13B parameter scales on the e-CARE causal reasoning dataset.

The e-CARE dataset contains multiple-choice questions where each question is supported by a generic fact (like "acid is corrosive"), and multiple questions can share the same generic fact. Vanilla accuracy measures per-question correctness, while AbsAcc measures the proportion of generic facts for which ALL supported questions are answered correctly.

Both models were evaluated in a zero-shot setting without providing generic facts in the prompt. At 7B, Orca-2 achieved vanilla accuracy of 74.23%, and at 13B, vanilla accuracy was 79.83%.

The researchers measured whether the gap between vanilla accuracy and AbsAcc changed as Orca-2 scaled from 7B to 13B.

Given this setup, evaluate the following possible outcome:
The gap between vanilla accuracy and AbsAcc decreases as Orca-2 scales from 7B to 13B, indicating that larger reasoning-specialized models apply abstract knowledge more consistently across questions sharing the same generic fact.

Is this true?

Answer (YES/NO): YES